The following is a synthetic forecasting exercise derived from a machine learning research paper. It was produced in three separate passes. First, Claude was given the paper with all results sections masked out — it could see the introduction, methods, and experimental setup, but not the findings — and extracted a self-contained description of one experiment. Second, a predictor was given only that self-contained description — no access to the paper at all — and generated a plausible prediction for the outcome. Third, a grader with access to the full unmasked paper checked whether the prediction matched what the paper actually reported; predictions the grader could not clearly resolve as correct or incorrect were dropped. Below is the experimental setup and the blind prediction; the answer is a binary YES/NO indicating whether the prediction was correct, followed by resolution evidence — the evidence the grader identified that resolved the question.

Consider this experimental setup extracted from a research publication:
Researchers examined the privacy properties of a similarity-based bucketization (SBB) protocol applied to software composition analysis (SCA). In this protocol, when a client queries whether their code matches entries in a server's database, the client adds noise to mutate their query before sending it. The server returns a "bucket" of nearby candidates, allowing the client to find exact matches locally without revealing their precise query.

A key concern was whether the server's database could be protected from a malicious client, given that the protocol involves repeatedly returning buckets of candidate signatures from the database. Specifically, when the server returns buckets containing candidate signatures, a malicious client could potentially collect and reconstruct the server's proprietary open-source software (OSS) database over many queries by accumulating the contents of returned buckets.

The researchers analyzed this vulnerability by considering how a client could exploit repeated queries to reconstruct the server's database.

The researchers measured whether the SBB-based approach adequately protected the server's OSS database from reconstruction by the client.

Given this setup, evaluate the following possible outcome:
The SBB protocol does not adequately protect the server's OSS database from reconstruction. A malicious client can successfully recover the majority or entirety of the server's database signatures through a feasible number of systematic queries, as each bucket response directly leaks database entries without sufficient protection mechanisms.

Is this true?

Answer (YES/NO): YES